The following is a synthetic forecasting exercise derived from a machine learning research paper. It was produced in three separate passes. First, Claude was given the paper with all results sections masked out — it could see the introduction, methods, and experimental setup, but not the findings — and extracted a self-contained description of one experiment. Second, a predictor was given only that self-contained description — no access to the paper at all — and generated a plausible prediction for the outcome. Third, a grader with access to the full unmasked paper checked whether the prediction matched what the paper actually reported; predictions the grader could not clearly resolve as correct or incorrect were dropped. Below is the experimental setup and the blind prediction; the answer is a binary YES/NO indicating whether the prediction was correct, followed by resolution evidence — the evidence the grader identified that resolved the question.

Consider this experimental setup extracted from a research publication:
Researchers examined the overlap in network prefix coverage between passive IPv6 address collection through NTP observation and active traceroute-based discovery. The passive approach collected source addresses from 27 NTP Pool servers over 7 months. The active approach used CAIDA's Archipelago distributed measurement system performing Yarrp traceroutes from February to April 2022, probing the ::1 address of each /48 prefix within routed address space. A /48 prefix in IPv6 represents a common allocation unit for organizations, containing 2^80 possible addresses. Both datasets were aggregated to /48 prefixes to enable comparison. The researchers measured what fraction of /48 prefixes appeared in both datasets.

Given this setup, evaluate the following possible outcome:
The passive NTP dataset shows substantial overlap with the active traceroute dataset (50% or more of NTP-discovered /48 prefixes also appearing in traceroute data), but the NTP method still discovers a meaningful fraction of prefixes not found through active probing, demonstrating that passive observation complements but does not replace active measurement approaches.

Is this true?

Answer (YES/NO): NO